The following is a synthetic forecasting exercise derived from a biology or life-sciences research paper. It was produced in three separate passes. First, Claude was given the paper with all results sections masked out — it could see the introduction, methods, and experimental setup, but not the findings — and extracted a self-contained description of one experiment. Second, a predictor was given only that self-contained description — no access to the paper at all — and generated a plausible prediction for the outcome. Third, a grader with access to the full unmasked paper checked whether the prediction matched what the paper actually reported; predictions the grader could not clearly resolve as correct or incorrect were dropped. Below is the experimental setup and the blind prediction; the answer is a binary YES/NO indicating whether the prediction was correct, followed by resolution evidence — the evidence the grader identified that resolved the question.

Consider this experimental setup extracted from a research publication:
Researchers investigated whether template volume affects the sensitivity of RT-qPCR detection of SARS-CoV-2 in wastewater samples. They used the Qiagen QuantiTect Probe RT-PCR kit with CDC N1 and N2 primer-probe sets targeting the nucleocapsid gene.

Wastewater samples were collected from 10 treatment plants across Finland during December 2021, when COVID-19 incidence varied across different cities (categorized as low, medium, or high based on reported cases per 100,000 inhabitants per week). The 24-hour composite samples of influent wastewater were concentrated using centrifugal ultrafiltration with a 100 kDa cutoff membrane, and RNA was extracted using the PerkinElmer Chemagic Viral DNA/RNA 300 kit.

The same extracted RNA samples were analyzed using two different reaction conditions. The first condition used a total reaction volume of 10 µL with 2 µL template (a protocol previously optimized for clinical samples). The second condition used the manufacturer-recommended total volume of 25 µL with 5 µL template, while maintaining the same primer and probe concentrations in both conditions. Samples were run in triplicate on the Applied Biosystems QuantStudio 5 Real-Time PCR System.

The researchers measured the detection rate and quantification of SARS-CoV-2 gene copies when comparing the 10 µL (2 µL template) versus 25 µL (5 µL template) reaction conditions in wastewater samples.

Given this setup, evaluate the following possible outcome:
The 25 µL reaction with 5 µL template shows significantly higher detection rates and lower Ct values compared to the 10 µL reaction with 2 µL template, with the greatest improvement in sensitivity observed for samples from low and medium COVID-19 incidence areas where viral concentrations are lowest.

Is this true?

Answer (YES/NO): NO